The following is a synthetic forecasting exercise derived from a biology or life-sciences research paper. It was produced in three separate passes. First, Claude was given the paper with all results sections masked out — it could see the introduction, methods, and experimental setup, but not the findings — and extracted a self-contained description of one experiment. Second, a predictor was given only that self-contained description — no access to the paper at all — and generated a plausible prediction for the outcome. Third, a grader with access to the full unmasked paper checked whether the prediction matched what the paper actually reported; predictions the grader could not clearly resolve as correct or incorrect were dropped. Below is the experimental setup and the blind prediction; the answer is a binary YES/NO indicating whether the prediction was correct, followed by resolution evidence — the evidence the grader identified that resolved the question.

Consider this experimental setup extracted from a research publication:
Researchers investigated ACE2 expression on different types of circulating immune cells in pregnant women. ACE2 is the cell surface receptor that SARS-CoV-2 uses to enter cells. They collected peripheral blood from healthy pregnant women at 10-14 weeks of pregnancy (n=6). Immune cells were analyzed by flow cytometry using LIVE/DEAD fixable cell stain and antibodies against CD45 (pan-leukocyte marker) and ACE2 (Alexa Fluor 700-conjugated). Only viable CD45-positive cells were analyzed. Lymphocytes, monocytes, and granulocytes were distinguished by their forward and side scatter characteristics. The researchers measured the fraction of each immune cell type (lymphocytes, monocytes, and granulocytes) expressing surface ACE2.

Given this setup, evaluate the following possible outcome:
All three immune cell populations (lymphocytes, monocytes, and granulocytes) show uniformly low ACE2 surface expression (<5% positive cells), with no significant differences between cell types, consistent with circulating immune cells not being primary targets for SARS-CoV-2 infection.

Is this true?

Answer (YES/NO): NO